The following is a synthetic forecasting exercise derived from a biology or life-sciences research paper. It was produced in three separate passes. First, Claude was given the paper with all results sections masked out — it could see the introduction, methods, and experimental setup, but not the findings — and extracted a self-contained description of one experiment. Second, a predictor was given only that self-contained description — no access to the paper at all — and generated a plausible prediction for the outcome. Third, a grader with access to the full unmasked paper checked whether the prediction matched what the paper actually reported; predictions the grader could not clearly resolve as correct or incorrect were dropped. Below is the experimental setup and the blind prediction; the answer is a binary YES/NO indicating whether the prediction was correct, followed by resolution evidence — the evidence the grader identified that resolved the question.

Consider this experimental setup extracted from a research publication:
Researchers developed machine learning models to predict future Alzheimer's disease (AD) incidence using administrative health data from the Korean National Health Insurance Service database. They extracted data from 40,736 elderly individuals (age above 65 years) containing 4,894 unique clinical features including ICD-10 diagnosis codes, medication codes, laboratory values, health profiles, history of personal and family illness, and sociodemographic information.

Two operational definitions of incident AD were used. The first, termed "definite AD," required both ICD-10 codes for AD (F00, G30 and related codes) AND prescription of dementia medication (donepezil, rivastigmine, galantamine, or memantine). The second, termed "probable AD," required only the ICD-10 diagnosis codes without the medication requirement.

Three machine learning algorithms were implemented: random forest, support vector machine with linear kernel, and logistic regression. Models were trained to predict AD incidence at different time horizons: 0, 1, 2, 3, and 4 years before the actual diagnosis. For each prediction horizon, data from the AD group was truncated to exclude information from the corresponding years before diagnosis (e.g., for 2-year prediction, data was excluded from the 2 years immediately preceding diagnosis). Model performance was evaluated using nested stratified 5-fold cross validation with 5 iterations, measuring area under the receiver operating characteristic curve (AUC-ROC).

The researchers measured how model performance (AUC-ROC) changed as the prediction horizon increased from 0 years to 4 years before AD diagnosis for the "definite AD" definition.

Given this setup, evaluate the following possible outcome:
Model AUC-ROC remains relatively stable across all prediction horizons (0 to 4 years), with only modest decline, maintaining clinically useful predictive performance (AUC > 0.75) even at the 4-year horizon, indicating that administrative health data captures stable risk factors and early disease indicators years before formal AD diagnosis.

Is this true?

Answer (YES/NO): NO